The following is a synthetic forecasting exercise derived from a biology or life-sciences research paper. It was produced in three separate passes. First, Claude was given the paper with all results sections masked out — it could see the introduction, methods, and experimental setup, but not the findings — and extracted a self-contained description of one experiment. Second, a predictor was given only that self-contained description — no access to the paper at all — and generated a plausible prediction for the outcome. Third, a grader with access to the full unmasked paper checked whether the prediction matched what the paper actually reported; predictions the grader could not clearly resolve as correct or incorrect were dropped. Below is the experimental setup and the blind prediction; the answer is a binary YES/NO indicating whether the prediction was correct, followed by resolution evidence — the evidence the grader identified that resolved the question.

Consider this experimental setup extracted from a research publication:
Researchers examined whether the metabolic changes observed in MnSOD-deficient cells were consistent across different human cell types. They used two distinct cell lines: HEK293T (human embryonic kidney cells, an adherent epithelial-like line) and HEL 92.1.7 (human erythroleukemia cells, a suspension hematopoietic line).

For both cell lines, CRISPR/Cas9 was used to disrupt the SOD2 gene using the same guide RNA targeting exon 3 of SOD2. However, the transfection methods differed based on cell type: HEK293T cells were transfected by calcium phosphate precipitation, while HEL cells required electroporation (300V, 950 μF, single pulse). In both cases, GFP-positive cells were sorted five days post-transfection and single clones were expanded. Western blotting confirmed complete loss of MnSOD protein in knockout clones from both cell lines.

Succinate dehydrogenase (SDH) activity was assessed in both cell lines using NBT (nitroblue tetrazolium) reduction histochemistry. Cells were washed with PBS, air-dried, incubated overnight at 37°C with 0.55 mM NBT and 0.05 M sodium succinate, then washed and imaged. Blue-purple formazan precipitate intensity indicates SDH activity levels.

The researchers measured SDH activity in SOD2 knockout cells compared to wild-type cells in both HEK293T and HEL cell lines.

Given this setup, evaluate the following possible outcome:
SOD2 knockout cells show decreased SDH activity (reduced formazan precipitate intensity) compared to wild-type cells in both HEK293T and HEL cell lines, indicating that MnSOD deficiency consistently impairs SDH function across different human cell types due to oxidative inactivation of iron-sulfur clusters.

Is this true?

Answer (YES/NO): YES